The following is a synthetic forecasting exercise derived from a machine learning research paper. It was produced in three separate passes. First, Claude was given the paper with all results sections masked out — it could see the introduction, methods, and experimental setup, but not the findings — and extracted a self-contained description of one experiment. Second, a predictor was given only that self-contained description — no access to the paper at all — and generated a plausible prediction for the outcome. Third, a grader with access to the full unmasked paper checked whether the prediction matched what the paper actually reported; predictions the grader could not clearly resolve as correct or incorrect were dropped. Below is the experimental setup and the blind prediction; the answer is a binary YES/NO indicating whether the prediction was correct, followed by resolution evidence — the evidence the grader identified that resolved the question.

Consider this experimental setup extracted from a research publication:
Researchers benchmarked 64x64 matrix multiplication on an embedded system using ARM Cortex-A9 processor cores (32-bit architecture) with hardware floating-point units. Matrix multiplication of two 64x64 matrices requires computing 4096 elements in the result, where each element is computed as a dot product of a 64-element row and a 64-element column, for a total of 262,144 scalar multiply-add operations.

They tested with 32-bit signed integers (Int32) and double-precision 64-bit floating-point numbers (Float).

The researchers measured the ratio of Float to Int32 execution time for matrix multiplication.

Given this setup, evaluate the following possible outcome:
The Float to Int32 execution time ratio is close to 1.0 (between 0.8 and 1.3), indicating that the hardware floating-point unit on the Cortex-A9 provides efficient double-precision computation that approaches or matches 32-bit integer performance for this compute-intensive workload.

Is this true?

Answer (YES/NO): NO